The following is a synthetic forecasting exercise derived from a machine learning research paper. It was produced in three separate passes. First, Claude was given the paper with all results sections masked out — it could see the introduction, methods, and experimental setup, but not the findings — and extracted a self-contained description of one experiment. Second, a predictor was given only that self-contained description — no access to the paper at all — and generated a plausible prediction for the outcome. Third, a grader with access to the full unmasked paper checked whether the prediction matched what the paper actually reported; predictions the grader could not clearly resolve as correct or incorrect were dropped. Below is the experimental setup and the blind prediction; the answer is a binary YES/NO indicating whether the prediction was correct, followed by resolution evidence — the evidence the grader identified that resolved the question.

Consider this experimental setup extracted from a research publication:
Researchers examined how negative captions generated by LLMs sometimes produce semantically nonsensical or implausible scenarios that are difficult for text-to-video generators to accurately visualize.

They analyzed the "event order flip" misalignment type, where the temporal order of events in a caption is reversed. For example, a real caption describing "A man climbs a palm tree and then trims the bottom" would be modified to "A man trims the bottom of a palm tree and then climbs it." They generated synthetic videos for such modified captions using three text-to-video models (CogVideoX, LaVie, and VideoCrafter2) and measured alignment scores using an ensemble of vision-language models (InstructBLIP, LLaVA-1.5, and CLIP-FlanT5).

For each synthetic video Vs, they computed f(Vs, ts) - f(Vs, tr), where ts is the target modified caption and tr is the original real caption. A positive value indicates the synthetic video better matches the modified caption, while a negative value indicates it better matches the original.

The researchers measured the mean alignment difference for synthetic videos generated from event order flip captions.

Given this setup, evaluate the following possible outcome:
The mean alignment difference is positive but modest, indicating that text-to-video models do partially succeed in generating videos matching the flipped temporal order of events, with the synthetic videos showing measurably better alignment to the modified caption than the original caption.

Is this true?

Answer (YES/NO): NO